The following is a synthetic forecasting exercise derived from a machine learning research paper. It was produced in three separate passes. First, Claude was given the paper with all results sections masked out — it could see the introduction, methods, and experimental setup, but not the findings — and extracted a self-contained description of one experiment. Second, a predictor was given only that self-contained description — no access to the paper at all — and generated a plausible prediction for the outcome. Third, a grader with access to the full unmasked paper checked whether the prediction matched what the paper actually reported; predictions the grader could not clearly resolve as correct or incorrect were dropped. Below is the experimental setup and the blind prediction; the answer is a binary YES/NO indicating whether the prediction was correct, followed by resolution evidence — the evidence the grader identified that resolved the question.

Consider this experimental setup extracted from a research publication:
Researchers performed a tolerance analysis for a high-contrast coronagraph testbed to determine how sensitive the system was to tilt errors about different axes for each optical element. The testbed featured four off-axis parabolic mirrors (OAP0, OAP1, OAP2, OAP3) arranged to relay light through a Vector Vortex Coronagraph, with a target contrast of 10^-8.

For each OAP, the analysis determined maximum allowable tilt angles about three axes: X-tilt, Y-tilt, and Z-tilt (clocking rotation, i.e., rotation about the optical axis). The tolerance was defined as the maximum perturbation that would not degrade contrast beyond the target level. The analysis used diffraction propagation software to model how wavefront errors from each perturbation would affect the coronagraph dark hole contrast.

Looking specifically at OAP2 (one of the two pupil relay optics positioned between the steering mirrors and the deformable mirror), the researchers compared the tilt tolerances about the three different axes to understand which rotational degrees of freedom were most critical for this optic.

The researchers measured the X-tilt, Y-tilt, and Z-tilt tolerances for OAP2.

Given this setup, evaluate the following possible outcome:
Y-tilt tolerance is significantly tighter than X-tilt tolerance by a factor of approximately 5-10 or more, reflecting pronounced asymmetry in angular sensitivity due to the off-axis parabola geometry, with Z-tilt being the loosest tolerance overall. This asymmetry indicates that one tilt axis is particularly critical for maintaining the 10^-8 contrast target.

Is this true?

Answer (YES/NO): NO